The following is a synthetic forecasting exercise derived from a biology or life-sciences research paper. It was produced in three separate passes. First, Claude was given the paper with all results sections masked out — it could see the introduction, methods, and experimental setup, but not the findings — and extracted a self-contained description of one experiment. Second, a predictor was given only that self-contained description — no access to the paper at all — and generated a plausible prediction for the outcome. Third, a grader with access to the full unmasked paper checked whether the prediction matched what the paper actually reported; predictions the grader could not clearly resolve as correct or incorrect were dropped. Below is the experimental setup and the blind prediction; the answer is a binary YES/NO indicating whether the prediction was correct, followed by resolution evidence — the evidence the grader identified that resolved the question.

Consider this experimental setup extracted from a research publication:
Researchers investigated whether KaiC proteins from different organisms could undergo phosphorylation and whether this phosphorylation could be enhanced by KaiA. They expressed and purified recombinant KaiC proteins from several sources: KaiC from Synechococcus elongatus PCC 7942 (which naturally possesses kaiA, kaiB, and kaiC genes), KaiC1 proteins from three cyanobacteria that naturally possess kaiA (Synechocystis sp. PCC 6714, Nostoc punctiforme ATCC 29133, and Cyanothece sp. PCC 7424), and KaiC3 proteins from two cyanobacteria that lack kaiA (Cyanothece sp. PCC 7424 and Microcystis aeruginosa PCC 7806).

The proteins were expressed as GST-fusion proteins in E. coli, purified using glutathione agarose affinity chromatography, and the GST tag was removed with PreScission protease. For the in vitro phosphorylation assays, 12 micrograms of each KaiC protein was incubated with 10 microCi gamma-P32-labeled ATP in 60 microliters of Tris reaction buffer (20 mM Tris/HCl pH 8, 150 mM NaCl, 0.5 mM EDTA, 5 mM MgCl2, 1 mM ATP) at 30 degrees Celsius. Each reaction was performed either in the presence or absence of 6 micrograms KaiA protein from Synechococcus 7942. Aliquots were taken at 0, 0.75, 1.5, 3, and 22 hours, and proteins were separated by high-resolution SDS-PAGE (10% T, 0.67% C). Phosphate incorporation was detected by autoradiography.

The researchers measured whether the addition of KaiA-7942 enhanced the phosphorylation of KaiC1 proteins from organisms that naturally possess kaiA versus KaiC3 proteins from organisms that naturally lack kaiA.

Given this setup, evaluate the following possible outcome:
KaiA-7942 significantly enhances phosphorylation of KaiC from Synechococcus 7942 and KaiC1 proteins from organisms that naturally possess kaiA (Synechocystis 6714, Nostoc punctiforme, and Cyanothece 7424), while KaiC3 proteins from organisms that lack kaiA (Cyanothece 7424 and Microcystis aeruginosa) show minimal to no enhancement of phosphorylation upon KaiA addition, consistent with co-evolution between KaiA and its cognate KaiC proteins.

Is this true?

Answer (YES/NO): YES